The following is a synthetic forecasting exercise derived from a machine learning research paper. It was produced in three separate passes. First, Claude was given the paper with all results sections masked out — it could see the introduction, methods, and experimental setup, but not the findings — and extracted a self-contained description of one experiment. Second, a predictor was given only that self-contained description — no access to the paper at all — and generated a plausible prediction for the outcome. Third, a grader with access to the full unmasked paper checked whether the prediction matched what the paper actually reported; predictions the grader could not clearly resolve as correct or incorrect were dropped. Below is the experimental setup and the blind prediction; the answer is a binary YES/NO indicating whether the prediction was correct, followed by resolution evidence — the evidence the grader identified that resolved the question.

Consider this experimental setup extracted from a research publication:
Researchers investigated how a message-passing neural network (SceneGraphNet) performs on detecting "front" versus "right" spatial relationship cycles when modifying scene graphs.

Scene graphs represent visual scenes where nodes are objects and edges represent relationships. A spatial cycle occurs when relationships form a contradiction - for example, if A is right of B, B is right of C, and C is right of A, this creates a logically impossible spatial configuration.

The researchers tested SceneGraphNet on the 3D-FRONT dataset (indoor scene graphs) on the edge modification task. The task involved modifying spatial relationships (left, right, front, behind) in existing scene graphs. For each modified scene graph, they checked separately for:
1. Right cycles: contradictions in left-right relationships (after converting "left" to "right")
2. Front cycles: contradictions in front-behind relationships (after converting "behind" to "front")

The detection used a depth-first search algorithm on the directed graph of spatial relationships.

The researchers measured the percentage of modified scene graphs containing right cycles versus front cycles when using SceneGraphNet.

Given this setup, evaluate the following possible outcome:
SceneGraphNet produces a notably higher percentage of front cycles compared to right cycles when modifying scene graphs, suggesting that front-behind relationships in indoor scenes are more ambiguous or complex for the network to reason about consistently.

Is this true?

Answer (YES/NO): NO